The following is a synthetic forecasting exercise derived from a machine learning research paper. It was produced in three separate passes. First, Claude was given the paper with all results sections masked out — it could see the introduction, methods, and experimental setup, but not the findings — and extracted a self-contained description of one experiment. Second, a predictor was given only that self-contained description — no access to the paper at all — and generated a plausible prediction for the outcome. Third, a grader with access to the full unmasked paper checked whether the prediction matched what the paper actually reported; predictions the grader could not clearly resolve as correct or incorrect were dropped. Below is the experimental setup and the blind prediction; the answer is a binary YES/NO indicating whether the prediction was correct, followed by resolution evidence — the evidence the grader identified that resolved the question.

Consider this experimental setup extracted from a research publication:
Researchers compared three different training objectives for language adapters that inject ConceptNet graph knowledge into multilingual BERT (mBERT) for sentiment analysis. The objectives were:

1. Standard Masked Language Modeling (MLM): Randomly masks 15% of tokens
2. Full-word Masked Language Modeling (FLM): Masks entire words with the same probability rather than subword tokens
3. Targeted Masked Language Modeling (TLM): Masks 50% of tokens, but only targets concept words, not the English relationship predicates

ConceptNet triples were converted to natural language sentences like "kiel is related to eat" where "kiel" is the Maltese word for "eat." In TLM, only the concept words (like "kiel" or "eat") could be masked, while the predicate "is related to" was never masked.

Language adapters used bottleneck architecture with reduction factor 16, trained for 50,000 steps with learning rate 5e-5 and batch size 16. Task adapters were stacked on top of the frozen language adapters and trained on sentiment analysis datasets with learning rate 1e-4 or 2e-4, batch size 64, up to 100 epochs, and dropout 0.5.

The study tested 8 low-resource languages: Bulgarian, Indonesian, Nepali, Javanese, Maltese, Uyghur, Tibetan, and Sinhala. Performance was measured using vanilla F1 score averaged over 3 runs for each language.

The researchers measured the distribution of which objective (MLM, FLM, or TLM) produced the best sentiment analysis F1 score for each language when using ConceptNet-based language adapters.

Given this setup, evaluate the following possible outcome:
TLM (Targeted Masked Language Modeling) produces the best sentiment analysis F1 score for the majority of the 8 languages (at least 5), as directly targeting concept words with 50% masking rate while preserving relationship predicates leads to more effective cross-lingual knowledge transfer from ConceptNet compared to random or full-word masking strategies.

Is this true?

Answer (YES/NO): NO